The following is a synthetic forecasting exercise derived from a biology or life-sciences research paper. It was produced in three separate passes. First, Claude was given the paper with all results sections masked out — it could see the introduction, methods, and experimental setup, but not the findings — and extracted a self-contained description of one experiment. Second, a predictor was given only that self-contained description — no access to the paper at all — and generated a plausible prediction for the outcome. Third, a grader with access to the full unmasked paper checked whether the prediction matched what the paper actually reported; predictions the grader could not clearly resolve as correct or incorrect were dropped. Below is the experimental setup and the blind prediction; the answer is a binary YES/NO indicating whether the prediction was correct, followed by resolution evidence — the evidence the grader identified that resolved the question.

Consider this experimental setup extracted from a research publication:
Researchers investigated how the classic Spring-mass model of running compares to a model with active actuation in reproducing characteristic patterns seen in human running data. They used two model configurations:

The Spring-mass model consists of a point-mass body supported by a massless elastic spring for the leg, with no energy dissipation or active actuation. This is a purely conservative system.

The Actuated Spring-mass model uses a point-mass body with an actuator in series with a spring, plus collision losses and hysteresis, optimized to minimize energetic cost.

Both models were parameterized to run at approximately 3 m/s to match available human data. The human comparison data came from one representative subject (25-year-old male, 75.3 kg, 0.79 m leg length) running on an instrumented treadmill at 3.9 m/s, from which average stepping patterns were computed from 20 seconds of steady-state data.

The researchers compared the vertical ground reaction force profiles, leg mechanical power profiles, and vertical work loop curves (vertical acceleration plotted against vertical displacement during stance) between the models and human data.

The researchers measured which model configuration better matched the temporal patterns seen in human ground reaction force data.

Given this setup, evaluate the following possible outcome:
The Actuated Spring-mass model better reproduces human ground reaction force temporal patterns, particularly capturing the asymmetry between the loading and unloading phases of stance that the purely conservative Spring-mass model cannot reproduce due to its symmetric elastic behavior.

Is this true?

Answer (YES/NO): YES